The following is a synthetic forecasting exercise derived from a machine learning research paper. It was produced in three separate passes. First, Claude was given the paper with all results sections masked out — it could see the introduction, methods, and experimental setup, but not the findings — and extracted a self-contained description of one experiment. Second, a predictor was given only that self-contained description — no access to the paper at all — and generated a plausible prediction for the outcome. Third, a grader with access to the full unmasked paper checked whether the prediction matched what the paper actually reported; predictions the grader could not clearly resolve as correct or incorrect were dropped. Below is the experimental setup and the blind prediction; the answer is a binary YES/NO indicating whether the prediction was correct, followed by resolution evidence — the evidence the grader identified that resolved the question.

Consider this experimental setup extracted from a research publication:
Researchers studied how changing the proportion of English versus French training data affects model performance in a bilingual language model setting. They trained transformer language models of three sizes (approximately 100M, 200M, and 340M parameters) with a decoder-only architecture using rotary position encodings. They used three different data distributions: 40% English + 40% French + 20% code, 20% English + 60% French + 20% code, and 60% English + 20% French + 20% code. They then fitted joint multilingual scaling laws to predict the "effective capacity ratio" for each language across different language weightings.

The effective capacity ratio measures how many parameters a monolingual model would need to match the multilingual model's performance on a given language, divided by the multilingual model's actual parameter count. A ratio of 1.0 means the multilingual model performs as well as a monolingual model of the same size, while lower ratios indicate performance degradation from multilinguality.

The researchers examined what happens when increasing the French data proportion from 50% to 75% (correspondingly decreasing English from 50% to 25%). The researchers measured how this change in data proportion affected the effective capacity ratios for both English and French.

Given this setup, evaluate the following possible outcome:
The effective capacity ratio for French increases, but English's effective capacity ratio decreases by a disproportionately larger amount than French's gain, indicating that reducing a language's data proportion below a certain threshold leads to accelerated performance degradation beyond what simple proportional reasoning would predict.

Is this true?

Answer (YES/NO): YES